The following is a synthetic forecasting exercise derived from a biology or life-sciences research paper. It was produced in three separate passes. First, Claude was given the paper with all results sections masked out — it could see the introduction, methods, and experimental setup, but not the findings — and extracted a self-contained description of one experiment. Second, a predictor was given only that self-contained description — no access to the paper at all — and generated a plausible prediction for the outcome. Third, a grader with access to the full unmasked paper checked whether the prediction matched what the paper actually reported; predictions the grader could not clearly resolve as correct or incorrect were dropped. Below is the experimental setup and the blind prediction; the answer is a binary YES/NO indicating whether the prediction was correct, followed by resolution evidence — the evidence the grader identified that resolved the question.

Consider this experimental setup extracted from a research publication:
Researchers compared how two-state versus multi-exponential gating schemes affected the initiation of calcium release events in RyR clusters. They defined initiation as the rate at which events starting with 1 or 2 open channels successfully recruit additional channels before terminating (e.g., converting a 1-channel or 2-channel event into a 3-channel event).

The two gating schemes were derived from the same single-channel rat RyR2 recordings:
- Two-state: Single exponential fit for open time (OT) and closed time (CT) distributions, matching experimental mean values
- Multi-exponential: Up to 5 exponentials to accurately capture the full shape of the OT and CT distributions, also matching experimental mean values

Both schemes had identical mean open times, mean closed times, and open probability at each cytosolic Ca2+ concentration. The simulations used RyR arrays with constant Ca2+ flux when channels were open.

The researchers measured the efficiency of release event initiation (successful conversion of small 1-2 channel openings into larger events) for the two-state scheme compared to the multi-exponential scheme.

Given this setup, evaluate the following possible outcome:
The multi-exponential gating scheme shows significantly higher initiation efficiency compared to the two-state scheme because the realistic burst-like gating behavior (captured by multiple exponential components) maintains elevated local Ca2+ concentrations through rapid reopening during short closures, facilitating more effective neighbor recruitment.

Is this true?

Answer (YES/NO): NO